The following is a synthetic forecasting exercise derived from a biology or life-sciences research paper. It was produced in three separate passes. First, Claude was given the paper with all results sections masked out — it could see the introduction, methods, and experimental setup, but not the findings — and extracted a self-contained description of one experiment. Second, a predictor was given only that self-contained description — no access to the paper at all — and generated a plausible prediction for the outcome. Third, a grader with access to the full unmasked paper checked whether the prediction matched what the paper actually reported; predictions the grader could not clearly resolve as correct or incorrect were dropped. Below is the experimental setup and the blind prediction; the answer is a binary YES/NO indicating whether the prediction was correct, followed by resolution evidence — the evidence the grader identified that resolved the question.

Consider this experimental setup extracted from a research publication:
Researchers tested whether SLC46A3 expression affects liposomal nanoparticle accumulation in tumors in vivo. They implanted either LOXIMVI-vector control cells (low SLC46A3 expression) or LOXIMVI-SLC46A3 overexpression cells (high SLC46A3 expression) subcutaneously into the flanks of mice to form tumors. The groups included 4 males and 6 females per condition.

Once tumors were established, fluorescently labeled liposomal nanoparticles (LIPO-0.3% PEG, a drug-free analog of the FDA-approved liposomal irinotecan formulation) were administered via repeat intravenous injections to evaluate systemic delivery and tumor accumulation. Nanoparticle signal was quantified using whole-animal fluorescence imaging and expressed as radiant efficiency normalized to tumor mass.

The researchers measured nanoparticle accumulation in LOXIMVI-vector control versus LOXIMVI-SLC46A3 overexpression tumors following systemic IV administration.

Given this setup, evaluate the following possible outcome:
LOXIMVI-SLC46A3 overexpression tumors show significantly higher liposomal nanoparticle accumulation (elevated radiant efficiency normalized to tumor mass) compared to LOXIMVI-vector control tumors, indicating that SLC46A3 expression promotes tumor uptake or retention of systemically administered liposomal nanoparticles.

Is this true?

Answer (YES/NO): NO